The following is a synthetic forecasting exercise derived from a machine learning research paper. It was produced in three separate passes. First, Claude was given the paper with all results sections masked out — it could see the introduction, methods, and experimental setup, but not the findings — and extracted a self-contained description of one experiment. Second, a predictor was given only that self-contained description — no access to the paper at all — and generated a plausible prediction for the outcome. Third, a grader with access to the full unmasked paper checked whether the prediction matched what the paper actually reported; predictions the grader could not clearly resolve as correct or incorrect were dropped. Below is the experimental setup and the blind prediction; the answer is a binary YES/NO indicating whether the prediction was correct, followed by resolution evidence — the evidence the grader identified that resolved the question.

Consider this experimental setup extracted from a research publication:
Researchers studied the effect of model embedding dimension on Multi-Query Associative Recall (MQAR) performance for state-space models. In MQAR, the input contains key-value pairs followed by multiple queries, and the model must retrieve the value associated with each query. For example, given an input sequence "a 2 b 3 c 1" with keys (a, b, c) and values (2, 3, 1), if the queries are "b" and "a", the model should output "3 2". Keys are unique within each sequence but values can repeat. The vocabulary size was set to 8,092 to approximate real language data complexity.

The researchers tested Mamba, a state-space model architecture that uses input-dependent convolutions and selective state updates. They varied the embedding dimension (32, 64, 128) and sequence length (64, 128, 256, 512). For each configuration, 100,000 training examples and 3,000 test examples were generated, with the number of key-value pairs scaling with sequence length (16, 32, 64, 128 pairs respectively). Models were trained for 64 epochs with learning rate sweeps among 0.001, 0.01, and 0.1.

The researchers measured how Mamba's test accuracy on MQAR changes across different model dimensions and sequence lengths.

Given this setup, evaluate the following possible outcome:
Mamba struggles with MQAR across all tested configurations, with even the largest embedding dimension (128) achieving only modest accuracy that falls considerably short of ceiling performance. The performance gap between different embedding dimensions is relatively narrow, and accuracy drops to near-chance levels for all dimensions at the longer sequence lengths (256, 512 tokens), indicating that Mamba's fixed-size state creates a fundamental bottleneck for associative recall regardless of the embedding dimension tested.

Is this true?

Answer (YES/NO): NO